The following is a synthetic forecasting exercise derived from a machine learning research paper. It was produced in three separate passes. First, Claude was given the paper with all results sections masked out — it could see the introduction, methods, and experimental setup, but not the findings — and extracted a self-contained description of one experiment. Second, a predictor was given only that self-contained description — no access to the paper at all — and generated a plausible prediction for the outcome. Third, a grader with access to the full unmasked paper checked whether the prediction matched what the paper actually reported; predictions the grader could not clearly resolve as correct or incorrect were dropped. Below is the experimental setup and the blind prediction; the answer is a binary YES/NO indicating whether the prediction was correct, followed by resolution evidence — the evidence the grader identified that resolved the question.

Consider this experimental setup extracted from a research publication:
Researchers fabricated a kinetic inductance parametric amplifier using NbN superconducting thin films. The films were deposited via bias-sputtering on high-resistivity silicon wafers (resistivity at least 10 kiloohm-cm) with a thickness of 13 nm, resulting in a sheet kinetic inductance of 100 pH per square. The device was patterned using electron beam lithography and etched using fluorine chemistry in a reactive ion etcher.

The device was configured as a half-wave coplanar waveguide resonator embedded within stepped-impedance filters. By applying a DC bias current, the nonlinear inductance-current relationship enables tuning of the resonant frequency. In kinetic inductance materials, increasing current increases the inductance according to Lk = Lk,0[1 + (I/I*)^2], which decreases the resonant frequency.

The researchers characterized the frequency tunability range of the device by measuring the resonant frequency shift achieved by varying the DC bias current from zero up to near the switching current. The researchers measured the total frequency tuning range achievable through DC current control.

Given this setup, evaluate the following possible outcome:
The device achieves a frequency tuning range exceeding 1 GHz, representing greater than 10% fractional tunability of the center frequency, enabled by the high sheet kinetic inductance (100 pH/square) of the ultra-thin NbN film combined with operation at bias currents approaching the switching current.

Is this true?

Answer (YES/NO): NO